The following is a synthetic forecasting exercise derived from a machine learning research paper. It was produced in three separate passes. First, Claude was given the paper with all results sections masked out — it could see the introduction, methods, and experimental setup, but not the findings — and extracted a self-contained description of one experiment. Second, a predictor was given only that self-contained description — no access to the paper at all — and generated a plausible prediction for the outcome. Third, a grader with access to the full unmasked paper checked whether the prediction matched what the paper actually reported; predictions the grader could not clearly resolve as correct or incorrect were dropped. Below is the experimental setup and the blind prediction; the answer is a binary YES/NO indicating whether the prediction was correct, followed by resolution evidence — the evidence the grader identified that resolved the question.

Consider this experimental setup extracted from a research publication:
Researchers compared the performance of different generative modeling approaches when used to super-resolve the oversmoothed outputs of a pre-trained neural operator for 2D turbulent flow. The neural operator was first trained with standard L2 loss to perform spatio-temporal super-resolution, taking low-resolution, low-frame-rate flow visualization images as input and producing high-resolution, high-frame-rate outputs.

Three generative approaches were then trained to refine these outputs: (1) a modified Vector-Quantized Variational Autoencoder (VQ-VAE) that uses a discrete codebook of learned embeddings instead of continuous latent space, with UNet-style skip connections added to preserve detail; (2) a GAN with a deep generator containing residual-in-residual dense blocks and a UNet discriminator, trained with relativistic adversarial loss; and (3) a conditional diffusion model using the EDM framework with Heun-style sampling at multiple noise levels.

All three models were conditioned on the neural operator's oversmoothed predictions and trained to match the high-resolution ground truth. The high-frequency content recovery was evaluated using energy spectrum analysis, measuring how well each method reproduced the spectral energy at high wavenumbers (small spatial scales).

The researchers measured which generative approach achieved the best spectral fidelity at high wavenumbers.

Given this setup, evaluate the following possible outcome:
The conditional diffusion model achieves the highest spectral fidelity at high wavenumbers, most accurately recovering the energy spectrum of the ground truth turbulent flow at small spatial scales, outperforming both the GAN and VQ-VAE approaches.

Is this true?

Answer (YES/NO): NO